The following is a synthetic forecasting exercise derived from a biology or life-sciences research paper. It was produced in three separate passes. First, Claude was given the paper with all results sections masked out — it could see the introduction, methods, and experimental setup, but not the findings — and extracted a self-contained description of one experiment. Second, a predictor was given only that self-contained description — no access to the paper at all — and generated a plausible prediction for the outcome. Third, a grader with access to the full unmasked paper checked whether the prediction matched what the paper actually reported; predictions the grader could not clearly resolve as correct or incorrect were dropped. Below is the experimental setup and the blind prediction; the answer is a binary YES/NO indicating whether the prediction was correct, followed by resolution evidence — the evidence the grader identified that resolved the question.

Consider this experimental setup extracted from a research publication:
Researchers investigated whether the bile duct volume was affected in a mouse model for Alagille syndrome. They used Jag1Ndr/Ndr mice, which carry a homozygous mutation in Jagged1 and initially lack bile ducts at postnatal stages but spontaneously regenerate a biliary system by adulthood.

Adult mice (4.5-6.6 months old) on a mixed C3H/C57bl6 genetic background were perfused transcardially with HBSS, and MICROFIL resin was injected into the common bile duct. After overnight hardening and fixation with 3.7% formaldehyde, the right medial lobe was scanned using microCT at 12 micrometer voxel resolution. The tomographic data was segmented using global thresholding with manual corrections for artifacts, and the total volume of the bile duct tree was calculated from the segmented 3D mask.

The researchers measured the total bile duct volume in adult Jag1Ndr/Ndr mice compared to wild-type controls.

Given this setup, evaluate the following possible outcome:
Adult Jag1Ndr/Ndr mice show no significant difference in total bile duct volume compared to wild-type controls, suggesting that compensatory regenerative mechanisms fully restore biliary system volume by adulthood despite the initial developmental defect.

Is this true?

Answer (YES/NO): NO